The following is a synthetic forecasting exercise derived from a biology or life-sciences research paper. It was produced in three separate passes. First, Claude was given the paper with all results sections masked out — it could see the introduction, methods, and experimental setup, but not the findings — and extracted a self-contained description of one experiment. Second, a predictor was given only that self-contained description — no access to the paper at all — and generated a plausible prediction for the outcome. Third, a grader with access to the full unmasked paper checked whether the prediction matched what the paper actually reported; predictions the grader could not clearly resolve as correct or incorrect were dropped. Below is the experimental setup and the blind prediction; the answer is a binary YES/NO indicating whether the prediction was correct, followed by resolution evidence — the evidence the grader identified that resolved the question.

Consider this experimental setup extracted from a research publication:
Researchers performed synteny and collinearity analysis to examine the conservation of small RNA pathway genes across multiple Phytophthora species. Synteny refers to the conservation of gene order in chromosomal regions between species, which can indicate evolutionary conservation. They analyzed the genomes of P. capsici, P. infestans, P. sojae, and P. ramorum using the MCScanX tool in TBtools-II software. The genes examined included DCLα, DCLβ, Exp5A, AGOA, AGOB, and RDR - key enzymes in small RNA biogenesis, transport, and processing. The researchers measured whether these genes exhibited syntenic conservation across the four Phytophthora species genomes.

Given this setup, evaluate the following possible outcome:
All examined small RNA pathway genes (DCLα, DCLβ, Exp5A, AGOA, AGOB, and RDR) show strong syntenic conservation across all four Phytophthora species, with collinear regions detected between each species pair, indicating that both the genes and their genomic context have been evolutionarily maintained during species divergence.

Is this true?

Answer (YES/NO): YES